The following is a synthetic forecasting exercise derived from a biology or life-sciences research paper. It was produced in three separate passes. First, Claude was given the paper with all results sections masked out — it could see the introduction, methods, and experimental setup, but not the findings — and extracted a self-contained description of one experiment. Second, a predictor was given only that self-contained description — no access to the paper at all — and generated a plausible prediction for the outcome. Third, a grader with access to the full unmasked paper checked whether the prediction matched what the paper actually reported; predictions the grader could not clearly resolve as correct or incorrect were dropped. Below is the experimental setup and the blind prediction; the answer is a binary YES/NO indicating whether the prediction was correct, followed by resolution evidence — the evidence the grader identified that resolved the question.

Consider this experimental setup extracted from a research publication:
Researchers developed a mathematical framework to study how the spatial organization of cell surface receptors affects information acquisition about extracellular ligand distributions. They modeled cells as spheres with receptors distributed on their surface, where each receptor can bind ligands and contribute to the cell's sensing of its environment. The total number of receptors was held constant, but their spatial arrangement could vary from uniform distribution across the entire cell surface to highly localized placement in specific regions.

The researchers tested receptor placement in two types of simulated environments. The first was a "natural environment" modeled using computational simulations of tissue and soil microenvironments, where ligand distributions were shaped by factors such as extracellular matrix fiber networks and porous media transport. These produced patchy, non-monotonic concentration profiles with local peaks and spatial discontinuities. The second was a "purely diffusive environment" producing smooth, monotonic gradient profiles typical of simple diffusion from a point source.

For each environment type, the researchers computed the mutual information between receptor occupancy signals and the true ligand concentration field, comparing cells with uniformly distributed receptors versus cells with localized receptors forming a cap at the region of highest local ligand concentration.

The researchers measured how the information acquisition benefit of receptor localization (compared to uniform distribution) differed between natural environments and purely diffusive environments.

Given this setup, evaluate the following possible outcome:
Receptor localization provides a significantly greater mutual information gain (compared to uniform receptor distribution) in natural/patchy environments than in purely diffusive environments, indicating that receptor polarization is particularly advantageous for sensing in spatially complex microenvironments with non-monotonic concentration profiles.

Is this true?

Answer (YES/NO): YES